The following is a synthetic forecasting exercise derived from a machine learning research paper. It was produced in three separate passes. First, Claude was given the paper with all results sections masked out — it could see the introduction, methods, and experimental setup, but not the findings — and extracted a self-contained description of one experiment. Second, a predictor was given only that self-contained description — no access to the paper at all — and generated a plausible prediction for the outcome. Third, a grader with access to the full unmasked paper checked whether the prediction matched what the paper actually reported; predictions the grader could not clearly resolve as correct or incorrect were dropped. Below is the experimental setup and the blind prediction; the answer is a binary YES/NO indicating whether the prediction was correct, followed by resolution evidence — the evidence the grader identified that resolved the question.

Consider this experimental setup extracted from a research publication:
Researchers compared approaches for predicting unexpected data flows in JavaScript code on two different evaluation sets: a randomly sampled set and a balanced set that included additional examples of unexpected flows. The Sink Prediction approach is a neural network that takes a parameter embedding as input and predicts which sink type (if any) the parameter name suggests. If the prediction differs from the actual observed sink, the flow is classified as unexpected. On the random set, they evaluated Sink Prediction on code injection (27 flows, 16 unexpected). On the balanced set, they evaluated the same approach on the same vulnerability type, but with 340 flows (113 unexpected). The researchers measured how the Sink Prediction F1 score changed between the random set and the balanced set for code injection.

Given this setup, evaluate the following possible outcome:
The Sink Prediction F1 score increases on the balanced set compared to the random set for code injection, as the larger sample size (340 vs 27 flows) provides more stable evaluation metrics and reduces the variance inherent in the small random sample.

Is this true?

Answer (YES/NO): NO